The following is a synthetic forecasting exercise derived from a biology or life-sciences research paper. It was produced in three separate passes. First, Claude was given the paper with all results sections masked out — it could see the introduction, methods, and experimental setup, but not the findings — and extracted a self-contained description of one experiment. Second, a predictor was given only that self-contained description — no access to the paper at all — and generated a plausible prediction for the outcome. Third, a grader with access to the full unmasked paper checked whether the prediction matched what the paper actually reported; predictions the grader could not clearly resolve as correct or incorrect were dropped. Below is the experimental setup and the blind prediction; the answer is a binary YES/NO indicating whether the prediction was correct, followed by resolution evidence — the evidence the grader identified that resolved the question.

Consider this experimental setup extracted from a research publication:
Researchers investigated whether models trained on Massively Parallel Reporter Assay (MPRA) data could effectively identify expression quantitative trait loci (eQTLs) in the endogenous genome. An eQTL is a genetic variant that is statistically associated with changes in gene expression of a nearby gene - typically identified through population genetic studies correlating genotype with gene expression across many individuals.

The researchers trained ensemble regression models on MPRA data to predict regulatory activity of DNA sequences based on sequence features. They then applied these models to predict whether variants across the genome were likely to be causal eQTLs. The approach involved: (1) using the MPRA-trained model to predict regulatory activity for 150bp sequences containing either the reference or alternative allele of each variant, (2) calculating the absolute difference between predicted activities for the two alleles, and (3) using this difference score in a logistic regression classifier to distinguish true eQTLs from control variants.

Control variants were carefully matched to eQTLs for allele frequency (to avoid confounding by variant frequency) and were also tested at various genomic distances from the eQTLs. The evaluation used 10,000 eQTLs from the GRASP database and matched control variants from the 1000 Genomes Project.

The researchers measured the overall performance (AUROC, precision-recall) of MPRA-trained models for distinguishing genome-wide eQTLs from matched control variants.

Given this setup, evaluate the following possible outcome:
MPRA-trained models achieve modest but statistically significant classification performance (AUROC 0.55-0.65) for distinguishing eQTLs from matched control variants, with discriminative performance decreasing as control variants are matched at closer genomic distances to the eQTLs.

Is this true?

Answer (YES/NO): NO